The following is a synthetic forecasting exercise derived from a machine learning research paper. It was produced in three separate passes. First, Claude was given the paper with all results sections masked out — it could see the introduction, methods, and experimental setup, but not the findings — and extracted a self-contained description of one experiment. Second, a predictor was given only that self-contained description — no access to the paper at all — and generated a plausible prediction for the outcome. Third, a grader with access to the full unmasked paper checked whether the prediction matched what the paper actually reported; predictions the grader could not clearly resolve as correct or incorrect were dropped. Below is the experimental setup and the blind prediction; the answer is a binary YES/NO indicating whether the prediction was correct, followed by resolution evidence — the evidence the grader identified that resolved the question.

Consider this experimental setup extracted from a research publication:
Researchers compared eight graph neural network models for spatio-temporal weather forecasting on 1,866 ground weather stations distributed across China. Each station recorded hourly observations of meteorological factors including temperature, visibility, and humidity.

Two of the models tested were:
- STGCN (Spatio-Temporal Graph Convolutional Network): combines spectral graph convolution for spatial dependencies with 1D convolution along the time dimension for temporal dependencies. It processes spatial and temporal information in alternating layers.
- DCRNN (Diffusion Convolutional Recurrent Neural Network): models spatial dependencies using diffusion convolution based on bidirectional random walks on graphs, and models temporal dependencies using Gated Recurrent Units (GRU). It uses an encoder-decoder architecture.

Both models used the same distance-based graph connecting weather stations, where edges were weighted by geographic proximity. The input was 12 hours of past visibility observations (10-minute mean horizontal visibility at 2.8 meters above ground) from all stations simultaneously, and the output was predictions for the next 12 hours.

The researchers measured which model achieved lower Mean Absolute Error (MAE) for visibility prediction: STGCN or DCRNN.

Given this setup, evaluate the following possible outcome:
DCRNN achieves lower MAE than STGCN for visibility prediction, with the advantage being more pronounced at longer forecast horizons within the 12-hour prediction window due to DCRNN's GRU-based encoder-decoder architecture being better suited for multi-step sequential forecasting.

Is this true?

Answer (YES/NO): NO